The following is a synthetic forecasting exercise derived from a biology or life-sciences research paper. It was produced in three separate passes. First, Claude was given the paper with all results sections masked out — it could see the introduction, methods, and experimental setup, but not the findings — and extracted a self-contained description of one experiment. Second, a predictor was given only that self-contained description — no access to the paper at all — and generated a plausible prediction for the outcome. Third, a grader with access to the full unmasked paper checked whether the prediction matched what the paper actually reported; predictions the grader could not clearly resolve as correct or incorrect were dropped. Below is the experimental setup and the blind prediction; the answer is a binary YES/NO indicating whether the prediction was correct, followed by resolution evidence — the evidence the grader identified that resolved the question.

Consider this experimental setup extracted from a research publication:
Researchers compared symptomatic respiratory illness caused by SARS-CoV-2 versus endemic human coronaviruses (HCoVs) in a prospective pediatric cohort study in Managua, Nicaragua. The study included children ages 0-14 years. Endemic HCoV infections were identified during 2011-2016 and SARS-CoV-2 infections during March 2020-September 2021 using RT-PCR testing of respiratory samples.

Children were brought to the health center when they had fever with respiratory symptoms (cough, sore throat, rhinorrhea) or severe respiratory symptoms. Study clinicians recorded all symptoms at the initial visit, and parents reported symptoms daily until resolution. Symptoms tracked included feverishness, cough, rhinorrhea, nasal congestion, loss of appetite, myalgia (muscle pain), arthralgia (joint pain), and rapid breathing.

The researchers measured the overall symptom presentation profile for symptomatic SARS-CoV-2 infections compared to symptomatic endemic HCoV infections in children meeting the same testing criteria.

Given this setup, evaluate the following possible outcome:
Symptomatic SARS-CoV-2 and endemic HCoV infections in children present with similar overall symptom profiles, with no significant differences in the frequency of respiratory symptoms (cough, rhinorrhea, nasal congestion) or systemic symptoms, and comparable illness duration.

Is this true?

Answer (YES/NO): NO